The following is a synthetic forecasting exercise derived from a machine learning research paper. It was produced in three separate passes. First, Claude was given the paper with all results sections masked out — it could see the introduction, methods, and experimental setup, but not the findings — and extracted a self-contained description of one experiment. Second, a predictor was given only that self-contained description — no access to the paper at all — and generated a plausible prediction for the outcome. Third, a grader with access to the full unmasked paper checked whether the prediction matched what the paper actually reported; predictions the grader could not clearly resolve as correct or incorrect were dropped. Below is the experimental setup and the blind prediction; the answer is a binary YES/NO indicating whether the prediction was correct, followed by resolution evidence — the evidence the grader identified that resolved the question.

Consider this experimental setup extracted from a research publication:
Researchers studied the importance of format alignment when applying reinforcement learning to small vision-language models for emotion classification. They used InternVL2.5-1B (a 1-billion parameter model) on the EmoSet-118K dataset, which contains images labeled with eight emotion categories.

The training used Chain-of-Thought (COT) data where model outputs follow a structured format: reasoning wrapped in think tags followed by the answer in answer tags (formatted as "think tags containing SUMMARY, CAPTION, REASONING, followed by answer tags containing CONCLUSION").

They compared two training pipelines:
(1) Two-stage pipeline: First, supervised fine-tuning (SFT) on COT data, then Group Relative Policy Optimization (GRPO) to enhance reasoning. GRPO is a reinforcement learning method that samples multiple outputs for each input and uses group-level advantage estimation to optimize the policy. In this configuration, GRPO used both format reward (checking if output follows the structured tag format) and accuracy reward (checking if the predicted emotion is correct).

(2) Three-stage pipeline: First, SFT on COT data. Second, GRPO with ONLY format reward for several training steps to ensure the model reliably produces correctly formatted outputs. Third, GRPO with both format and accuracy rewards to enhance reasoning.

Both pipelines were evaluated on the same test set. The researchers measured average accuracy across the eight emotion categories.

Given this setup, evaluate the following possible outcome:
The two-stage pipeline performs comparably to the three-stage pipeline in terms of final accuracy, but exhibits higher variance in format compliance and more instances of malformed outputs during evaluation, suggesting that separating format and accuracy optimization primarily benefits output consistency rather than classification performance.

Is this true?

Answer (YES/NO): NO